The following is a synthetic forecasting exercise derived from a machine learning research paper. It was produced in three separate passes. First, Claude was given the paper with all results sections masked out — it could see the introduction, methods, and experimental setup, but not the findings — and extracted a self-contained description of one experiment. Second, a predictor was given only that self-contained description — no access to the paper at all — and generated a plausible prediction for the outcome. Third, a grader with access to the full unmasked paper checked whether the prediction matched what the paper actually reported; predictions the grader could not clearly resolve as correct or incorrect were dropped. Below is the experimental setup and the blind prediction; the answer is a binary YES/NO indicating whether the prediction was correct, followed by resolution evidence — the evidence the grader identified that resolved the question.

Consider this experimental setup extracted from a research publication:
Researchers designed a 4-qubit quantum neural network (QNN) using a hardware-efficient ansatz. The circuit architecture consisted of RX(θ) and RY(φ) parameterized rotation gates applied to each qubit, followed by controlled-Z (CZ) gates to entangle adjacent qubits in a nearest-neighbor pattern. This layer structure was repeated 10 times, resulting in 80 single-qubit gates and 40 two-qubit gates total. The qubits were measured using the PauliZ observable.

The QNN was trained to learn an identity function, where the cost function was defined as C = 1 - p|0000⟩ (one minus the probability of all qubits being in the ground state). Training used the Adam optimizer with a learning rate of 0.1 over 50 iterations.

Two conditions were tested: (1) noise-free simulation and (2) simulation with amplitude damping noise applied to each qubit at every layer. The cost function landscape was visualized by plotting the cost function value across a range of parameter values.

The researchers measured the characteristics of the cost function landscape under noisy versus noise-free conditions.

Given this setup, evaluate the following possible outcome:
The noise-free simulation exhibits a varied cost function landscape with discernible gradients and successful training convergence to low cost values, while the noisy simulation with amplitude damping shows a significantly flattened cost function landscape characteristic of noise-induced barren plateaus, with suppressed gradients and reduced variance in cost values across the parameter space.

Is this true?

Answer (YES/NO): YES